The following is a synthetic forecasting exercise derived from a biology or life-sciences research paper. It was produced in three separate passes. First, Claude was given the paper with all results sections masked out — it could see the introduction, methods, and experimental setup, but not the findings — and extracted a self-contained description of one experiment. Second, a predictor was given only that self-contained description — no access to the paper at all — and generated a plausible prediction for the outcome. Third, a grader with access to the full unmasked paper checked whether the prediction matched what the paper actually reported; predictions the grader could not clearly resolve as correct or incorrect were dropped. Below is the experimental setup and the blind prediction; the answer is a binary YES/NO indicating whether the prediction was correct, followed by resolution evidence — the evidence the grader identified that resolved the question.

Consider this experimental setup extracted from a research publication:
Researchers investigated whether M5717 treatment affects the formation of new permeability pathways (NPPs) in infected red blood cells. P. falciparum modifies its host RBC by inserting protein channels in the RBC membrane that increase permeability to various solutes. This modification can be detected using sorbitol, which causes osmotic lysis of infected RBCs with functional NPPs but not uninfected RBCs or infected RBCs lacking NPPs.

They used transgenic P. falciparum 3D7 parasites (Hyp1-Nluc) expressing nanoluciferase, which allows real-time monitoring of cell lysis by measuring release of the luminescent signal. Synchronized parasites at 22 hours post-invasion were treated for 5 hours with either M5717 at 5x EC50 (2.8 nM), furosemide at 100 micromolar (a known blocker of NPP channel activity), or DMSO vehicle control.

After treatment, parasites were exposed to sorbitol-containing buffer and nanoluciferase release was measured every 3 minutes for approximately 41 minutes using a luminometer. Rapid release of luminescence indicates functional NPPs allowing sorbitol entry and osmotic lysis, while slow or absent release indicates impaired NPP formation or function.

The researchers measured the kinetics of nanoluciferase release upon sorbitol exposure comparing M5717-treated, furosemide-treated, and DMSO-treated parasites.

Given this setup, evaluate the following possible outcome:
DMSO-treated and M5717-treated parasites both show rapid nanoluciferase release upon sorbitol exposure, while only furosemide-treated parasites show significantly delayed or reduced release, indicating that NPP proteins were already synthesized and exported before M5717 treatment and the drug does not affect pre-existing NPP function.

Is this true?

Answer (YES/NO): YES